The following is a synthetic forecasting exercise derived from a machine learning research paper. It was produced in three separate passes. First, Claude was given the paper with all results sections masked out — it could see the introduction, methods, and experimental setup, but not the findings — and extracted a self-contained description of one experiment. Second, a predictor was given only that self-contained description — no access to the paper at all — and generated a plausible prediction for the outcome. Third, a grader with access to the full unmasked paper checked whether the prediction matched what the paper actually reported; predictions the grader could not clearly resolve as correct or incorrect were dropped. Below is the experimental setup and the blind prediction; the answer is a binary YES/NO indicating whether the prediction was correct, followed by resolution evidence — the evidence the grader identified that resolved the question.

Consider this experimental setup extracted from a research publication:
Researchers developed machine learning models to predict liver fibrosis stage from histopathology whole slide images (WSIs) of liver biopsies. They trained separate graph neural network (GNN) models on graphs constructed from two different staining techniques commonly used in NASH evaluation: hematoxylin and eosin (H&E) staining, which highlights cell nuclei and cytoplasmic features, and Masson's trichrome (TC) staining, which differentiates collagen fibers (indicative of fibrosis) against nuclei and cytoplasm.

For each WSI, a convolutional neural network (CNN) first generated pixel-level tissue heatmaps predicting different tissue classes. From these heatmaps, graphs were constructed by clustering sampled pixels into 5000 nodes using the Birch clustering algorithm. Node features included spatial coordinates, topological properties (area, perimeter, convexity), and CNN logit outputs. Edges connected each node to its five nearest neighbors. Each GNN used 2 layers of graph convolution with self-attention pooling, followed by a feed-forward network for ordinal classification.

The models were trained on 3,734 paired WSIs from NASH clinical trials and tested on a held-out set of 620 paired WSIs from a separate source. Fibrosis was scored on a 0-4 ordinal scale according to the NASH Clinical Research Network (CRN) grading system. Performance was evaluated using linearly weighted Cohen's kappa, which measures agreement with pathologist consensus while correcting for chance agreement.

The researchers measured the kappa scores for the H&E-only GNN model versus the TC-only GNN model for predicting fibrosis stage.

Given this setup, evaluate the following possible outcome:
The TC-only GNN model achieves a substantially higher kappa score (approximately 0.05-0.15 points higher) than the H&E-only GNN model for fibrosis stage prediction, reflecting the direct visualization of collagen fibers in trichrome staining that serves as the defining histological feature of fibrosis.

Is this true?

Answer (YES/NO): NO